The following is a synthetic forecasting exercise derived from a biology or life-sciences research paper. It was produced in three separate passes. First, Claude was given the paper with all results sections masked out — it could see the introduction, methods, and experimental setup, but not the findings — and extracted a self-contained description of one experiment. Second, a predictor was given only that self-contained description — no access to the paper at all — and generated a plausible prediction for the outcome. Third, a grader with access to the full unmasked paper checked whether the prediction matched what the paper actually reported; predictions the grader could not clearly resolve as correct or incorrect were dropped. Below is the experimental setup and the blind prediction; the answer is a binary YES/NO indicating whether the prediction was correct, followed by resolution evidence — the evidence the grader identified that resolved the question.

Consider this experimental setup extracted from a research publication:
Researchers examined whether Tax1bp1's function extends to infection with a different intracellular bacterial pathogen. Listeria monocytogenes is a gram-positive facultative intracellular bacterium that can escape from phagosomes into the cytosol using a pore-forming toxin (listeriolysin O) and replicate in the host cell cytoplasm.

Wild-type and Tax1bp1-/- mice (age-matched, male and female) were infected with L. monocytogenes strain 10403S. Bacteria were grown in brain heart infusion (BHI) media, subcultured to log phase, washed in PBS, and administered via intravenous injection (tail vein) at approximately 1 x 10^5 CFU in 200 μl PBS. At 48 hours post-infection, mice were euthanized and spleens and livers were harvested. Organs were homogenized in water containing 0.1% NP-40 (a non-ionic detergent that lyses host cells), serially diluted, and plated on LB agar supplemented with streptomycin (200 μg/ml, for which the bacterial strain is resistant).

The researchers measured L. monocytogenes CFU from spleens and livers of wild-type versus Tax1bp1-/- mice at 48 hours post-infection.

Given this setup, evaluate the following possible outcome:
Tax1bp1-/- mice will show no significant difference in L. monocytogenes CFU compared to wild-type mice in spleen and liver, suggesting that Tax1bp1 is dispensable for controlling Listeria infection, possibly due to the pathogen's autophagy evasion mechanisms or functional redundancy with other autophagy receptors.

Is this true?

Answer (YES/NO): NO